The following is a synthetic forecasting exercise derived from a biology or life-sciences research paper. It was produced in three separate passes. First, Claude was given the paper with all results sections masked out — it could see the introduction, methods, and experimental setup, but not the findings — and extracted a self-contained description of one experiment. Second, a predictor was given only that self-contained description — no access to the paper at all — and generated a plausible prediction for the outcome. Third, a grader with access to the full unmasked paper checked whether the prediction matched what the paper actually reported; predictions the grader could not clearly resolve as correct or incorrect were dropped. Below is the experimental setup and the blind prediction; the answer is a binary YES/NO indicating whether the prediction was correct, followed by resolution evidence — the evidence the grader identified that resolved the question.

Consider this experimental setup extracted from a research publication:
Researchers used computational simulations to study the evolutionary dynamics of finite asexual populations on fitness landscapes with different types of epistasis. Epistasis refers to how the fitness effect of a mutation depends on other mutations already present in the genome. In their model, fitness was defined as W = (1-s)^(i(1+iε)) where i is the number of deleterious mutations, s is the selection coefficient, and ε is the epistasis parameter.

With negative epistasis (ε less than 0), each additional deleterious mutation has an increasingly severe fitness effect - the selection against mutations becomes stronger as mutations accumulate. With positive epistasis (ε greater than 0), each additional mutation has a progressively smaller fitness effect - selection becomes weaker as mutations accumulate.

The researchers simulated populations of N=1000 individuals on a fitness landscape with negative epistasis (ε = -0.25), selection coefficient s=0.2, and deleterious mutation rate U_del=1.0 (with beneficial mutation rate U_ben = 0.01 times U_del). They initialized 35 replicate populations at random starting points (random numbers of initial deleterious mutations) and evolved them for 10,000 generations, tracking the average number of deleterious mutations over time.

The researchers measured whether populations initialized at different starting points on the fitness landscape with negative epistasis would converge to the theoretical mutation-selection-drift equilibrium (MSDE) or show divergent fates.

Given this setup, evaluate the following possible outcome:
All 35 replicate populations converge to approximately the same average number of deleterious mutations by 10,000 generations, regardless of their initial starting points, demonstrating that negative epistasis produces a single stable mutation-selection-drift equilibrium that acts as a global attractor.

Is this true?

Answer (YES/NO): YES